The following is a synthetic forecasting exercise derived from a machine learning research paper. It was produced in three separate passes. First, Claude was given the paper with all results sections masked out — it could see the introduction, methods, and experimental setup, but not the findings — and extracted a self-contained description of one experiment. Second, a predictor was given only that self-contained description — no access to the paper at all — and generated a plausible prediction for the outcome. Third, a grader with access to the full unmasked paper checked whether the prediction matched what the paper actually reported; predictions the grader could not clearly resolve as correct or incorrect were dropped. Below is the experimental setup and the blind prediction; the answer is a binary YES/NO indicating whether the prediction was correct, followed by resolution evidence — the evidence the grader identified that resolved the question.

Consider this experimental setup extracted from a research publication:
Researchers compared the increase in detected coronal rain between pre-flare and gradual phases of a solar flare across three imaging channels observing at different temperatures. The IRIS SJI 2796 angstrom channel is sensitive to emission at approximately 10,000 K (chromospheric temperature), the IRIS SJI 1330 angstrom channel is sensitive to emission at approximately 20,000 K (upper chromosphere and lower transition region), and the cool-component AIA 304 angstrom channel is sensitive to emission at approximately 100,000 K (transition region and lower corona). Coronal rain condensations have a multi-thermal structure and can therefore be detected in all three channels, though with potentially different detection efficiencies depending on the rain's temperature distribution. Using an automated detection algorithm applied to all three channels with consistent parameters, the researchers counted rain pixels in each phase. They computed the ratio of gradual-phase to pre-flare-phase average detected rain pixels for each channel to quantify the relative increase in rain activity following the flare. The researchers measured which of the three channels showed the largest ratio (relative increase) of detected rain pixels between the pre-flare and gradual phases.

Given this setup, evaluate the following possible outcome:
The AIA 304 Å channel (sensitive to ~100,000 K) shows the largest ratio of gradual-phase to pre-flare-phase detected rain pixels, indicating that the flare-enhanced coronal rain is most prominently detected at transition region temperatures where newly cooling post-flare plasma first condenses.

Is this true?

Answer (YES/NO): NO